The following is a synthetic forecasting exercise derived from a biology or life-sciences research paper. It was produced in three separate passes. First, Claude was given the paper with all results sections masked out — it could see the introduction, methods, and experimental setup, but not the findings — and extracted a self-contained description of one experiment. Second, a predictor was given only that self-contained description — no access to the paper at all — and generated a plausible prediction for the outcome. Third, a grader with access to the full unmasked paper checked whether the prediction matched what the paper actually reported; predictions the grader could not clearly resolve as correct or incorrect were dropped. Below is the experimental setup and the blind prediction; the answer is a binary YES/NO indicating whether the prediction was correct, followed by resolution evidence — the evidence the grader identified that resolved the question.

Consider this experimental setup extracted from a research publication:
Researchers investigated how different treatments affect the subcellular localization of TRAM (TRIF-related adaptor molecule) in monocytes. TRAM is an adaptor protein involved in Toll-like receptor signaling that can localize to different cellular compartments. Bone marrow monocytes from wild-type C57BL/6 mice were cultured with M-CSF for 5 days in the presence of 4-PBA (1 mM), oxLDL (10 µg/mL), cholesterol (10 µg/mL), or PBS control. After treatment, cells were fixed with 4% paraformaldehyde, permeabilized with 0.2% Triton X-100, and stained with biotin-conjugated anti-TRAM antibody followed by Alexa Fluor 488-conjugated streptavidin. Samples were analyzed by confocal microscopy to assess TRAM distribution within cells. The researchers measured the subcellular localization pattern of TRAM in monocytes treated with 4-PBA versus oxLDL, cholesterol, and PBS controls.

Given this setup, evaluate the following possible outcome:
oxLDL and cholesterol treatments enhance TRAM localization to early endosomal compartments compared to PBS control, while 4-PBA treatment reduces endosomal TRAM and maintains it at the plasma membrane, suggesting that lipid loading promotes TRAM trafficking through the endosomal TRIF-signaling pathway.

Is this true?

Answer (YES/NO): NO